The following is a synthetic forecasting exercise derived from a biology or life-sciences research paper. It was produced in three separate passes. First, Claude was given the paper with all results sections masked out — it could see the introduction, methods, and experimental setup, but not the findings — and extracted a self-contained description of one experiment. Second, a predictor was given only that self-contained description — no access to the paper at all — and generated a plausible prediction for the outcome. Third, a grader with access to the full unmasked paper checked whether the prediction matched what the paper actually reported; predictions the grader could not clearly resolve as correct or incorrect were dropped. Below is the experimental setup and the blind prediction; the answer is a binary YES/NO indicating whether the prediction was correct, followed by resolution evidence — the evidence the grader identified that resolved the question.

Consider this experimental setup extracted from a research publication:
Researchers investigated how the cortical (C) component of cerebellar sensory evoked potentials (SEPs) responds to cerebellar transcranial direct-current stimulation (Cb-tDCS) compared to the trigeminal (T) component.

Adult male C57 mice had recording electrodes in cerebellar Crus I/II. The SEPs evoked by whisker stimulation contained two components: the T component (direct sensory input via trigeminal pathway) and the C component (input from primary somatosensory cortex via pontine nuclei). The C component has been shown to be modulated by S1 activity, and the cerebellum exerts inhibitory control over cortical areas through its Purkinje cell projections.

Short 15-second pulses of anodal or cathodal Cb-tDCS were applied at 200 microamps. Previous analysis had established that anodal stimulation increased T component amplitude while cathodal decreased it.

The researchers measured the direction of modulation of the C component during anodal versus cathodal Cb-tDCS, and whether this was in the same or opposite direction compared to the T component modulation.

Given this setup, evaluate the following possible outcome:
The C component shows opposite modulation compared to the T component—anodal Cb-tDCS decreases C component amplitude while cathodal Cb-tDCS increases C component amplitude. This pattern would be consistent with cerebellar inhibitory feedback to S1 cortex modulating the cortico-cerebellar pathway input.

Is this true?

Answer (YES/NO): YES